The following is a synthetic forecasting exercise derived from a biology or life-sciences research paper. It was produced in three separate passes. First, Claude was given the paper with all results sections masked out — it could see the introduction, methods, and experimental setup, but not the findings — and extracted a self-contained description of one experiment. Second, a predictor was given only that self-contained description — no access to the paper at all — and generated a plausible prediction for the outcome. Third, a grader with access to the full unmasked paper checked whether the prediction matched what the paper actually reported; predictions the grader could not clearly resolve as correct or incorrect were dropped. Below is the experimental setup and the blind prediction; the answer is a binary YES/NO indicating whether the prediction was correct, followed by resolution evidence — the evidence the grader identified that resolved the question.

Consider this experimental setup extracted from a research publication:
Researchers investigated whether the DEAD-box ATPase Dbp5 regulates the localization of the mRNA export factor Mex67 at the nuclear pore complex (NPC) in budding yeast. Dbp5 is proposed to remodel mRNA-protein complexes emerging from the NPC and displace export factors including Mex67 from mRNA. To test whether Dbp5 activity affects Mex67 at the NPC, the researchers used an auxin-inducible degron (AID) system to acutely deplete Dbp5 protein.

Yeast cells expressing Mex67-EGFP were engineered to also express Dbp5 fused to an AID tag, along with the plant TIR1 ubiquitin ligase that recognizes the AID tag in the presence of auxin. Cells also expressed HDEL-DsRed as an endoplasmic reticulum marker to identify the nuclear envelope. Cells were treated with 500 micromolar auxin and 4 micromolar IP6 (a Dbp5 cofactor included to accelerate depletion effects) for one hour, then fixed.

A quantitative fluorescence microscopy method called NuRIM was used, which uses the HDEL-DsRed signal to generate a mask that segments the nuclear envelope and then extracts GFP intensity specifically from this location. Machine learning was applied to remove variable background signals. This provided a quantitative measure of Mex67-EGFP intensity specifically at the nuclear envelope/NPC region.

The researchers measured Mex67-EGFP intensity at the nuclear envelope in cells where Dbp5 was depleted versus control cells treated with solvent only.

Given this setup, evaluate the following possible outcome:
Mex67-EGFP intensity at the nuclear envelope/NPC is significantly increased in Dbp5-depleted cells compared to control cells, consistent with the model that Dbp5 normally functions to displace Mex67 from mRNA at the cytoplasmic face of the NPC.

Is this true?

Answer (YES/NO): NO